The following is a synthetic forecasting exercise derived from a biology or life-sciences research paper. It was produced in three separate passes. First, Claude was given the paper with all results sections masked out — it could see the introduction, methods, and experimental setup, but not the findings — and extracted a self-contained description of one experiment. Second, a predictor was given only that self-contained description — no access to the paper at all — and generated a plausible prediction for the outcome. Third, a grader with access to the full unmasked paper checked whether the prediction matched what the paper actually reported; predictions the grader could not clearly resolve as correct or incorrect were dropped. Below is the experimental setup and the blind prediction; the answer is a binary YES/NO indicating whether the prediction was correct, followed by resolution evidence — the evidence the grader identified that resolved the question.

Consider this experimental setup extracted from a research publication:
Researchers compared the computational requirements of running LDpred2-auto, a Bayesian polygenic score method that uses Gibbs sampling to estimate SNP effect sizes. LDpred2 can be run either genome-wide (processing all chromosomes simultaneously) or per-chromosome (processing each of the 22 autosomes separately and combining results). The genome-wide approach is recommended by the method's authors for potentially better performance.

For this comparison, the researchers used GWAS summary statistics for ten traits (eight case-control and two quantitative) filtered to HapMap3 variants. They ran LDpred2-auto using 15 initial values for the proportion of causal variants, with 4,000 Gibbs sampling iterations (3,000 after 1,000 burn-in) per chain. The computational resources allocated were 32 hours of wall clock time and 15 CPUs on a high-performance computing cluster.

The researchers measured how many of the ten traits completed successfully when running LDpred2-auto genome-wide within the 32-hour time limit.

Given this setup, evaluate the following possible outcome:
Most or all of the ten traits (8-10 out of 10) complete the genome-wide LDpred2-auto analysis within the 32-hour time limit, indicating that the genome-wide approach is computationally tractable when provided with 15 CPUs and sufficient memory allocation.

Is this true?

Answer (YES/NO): NO